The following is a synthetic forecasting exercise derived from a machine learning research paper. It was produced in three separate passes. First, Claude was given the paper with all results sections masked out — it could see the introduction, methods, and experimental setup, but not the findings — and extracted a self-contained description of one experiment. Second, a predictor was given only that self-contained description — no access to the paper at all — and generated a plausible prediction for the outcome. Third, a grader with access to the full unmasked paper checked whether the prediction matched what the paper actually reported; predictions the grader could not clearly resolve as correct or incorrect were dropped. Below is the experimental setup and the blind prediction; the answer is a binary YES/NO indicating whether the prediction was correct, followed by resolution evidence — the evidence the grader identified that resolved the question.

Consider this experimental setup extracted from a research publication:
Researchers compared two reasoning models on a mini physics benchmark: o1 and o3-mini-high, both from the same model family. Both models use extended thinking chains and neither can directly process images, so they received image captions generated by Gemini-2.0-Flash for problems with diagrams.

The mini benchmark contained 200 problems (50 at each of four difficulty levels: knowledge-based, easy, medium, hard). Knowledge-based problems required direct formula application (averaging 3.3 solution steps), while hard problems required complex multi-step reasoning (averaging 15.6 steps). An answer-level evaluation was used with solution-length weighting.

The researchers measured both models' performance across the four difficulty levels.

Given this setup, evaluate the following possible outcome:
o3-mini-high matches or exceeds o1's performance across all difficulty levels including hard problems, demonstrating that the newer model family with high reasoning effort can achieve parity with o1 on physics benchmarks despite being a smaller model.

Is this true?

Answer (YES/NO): NO